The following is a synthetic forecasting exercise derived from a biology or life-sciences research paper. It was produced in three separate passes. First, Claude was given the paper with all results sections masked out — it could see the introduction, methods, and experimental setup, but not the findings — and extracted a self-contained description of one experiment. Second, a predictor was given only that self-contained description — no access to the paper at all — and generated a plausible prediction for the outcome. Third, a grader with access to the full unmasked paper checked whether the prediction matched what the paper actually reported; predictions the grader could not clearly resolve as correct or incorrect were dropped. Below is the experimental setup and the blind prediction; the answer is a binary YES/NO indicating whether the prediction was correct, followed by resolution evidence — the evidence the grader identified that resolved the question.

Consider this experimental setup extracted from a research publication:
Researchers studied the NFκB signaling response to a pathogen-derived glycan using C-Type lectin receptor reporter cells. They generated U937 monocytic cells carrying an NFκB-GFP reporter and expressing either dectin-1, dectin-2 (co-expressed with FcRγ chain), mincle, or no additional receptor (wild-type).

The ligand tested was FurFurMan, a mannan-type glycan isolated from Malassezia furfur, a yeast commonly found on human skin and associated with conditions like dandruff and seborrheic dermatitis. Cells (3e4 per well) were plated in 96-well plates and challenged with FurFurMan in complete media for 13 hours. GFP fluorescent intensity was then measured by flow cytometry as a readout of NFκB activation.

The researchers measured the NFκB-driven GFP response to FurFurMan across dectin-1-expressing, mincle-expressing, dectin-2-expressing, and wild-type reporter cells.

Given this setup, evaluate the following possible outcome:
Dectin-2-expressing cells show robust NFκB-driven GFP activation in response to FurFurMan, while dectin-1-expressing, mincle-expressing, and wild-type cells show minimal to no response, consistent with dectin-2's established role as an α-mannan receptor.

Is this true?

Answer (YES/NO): NO